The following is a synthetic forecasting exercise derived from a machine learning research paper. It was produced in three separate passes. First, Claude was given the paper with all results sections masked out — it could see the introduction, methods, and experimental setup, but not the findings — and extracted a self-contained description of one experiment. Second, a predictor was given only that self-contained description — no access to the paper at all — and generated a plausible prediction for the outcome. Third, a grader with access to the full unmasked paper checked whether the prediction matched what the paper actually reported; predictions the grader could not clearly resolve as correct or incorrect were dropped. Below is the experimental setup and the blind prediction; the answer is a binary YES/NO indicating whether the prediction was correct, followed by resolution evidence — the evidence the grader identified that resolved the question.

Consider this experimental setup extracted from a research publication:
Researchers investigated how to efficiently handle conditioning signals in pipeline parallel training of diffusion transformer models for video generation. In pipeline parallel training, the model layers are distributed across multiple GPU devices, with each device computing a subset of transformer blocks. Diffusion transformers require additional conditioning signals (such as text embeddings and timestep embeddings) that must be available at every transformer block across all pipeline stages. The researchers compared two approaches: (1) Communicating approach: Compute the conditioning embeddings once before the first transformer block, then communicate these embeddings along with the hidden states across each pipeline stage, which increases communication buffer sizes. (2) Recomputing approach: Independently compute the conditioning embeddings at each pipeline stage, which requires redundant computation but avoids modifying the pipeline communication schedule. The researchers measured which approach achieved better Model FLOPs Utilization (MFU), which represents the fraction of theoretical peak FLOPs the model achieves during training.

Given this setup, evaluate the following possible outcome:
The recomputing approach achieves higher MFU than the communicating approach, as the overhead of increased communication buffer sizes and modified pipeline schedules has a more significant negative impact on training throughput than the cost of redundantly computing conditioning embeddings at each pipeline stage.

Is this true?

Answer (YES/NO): YES